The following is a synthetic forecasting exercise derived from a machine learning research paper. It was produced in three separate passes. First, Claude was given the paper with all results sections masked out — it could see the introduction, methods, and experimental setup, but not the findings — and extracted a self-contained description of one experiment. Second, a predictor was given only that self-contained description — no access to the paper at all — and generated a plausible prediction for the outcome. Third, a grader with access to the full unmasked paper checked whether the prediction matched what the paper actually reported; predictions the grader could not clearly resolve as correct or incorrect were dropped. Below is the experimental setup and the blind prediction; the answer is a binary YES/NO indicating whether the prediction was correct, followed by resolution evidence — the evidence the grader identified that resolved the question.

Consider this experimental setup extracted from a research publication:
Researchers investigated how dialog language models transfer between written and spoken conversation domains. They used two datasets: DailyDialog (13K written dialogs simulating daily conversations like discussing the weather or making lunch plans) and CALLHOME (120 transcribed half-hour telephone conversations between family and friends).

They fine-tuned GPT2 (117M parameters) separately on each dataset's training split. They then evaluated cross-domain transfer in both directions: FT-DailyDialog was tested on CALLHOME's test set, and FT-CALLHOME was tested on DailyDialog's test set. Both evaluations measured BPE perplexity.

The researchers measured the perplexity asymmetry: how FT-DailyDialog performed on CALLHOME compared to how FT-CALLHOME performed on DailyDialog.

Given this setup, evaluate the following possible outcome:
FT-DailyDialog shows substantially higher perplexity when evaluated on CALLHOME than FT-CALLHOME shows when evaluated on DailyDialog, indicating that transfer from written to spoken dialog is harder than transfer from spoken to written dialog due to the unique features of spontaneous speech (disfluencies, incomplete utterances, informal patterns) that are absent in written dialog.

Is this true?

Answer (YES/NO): YES